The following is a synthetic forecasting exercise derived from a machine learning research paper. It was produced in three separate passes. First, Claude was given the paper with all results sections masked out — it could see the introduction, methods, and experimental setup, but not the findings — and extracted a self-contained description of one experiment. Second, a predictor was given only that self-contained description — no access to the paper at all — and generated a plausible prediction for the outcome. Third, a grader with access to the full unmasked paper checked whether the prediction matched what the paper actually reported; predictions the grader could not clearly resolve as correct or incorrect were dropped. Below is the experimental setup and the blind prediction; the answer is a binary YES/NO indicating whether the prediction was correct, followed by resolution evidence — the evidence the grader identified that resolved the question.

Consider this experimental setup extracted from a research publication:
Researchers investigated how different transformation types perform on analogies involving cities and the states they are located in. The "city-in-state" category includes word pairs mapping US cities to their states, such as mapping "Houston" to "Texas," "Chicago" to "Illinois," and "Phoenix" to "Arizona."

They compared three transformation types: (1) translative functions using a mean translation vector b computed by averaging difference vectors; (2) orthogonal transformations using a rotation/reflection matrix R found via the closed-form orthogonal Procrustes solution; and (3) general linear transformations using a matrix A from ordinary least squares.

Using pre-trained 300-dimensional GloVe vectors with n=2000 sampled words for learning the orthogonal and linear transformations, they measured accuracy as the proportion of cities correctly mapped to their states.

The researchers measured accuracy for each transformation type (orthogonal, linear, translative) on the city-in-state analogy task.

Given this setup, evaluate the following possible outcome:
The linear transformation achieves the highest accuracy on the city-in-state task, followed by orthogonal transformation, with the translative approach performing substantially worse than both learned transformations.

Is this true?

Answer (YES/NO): NO